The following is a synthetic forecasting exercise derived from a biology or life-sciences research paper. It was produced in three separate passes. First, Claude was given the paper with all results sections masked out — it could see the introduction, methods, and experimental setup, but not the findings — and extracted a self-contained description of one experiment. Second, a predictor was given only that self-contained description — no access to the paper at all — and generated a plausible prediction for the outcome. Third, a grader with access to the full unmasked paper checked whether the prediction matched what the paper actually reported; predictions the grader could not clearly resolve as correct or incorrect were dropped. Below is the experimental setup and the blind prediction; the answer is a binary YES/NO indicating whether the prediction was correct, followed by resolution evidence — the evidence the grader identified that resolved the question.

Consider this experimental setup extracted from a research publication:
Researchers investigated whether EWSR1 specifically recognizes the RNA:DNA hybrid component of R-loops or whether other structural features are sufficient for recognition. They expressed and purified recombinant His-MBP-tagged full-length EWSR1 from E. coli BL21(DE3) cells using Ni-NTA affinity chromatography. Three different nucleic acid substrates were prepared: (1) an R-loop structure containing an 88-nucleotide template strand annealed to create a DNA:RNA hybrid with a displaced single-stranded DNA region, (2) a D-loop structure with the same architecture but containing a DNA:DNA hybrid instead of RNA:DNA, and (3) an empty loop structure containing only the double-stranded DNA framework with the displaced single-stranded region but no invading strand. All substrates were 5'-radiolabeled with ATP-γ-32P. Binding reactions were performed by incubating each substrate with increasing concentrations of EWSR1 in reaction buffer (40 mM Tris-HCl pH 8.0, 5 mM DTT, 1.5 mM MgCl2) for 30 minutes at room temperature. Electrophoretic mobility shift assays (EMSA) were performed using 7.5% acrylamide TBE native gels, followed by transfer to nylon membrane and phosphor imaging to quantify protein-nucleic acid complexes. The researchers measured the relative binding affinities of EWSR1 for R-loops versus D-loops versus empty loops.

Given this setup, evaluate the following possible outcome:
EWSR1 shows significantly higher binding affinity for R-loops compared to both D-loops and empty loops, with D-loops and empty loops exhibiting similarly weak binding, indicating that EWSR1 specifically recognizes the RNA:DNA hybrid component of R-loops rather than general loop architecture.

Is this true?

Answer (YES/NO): NO